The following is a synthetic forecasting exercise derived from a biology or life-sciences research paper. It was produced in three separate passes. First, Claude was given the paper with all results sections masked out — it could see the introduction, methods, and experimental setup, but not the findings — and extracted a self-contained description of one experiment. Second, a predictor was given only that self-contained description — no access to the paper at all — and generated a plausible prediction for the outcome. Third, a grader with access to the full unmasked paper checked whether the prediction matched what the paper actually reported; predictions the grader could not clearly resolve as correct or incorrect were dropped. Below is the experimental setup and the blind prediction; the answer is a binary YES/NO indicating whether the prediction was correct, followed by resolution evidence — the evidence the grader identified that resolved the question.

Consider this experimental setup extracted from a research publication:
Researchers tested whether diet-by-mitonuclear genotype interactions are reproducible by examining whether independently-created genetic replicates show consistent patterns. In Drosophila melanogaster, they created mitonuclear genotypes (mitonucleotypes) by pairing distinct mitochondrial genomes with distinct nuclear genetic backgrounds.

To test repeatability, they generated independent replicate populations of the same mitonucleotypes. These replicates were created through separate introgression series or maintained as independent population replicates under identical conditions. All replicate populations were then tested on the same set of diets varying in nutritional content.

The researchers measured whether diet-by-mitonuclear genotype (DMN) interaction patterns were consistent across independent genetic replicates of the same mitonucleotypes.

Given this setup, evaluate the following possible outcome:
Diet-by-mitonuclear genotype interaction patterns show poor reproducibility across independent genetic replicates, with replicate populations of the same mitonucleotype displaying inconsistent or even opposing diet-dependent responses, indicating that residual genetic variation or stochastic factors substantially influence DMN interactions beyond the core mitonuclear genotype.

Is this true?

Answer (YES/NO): NO